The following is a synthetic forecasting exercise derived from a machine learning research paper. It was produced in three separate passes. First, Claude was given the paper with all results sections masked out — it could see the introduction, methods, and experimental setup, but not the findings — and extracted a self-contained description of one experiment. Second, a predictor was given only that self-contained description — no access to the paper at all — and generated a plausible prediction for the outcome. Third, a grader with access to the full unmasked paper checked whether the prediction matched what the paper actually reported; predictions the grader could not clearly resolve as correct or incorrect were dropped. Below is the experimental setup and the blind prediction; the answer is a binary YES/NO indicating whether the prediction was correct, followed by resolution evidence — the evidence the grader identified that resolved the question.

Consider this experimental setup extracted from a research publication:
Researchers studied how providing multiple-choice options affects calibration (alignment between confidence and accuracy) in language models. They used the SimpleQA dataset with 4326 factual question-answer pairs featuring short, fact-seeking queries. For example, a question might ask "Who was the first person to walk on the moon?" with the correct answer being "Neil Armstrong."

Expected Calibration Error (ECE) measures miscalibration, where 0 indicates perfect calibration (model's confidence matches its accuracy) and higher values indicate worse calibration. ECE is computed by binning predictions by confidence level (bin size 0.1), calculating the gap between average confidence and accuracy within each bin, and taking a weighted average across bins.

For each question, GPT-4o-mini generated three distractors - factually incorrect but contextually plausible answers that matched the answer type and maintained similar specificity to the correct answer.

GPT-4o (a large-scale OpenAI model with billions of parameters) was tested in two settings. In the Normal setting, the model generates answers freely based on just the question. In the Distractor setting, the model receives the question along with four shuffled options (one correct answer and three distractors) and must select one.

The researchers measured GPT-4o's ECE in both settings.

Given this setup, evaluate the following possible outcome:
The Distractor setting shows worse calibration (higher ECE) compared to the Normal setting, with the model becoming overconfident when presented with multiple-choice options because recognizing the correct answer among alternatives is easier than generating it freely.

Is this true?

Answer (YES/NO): NO